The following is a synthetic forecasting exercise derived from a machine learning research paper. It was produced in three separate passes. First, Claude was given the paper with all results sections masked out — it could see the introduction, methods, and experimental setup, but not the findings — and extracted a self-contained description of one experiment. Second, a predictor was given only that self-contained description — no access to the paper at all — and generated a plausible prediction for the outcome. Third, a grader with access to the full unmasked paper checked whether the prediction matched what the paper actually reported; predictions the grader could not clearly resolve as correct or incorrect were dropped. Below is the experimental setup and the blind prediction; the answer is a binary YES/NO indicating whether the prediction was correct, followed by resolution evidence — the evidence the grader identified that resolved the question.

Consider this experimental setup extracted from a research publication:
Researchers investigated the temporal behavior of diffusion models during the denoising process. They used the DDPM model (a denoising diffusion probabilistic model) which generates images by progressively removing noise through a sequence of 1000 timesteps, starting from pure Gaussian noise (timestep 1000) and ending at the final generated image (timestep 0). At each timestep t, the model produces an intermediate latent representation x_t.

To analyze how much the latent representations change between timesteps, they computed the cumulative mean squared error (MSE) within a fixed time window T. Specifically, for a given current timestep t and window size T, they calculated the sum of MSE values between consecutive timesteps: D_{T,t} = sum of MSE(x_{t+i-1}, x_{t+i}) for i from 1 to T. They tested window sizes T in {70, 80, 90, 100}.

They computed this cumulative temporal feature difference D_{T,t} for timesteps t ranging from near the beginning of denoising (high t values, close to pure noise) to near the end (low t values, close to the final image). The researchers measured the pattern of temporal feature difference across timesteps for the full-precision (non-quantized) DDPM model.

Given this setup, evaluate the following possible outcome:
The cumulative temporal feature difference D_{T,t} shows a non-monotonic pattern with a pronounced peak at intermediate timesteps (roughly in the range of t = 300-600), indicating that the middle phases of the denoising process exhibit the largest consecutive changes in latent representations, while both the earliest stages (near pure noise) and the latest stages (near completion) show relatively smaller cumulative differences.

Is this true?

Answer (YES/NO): NO